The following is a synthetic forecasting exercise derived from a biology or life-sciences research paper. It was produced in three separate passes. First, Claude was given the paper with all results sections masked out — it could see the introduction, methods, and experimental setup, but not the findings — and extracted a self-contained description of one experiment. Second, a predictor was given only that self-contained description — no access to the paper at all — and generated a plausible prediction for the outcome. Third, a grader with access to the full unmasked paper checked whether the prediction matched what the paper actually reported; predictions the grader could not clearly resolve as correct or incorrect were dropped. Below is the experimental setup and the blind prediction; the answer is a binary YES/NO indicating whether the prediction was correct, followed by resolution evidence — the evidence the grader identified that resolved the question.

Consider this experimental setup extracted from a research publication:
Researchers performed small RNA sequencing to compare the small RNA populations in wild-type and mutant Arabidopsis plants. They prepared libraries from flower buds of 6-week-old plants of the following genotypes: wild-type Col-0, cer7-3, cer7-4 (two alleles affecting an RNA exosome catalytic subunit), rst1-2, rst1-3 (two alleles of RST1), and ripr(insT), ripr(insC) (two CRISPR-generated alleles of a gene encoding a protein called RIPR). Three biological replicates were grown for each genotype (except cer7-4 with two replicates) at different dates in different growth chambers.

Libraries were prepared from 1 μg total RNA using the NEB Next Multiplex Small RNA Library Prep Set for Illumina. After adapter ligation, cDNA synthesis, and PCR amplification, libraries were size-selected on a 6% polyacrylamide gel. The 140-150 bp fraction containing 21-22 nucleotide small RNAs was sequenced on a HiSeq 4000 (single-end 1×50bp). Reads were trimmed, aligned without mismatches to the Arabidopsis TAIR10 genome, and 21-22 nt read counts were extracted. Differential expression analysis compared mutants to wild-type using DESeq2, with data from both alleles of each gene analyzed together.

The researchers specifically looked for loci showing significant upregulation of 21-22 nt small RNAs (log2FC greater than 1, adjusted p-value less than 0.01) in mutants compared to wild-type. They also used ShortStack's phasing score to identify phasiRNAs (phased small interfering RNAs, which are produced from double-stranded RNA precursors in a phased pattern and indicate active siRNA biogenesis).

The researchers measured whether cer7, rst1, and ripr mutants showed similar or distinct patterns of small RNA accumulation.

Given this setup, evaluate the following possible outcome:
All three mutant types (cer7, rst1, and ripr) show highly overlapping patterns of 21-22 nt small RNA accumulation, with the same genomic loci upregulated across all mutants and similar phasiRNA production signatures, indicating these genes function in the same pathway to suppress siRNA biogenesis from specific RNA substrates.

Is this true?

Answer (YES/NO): NO